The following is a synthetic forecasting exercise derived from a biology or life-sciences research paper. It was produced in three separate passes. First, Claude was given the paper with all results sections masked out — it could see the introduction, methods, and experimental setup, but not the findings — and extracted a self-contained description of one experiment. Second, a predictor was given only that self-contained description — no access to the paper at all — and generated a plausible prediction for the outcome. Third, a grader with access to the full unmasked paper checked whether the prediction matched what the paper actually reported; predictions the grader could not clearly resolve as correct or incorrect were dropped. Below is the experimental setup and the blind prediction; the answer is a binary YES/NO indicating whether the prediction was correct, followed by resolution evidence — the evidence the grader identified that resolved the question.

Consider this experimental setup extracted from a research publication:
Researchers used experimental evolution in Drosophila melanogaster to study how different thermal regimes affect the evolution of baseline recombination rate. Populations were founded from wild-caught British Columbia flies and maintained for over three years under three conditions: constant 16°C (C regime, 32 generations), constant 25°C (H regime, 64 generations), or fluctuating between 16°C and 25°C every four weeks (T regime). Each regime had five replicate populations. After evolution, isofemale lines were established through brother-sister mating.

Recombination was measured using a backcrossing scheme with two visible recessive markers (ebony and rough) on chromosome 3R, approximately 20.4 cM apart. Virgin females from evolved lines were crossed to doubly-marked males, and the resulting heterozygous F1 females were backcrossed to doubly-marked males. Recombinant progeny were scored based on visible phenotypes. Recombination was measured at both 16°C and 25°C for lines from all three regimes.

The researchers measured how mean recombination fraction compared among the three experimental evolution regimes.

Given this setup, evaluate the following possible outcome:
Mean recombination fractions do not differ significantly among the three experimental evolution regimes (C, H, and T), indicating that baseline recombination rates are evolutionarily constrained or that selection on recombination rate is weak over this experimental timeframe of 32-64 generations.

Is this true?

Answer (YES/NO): NO